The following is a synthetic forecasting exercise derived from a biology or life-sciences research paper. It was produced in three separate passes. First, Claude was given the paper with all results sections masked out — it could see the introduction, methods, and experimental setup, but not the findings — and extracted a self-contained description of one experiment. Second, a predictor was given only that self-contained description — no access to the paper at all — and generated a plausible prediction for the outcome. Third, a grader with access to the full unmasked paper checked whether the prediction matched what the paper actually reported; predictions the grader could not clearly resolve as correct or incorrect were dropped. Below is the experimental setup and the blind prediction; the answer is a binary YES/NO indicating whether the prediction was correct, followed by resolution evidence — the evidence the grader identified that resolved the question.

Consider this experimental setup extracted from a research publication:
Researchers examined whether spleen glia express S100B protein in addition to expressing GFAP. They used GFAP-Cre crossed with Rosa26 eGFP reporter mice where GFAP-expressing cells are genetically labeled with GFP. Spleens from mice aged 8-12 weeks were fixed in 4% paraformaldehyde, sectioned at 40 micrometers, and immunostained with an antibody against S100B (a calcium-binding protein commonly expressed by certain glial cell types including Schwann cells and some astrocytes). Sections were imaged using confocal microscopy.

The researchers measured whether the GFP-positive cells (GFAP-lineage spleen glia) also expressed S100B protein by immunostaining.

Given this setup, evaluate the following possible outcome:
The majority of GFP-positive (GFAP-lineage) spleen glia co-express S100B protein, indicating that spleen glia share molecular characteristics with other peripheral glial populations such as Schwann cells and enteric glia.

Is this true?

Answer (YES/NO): YES